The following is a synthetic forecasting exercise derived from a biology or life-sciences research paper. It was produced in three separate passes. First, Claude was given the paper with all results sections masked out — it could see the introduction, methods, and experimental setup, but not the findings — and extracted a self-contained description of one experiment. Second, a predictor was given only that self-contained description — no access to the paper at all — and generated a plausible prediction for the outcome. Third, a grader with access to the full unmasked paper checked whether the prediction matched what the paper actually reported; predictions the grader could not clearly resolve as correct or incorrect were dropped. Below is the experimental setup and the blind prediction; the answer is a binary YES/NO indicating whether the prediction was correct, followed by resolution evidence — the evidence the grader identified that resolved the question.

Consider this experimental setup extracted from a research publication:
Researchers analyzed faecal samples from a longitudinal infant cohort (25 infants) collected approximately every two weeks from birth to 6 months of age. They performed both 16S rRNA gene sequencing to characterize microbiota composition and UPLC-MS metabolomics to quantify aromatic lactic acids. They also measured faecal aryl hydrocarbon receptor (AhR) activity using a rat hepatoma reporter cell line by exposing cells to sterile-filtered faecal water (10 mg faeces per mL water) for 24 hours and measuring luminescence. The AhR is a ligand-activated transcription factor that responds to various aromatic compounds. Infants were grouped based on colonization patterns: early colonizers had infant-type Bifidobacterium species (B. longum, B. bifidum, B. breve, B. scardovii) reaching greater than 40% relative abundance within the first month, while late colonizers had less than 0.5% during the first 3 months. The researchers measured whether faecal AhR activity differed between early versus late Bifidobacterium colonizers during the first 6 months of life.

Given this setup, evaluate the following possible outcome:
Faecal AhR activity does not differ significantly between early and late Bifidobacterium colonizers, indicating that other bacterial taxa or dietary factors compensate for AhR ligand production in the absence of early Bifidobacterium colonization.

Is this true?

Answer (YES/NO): NO